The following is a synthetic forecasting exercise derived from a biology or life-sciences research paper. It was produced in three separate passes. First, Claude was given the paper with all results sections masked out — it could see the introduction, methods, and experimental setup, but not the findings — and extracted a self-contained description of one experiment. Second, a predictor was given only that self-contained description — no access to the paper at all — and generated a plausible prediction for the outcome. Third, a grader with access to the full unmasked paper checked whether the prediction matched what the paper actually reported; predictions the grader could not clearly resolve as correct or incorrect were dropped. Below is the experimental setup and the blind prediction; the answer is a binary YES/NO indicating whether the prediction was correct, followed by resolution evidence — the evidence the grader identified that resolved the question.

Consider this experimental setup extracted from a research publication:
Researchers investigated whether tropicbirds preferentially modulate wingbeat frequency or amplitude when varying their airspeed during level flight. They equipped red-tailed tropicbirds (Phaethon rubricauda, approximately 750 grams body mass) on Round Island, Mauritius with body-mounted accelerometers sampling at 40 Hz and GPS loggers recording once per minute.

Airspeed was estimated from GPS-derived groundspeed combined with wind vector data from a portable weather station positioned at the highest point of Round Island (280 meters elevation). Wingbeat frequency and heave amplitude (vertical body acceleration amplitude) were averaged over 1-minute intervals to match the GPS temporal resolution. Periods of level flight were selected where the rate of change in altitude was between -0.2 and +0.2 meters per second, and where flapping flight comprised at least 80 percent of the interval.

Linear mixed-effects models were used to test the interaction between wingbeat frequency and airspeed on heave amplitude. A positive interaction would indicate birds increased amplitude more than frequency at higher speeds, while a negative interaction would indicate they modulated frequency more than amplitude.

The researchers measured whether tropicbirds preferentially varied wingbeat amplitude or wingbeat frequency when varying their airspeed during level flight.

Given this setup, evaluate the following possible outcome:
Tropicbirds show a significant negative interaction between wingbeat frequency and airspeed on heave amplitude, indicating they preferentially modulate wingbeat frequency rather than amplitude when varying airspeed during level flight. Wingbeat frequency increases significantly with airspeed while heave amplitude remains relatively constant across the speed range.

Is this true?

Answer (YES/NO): NO